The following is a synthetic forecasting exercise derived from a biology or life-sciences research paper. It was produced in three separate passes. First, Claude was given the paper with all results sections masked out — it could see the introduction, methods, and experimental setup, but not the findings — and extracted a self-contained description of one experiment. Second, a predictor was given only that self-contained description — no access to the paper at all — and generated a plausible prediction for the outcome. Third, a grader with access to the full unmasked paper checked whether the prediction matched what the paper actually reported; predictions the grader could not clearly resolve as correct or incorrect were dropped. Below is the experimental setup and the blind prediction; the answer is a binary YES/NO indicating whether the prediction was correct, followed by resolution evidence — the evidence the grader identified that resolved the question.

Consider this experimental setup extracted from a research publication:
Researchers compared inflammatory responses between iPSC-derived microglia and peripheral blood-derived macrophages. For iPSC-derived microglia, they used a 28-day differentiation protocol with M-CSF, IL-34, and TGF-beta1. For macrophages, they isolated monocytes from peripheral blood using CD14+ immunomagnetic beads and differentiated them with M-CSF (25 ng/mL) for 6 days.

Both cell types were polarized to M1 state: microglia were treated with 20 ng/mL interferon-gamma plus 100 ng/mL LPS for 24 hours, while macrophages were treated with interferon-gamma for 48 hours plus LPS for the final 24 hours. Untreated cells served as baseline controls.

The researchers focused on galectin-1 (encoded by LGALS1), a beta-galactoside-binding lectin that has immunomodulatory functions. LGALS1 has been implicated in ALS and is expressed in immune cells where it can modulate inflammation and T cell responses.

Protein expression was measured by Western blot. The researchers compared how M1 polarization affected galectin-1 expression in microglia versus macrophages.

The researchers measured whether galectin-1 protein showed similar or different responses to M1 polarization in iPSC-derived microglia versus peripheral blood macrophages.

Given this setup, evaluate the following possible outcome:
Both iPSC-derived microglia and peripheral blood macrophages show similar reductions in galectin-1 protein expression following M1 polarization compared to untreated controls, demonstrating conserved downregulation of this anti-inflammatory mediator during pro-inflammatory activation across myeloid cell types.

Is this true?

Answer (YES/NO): NO